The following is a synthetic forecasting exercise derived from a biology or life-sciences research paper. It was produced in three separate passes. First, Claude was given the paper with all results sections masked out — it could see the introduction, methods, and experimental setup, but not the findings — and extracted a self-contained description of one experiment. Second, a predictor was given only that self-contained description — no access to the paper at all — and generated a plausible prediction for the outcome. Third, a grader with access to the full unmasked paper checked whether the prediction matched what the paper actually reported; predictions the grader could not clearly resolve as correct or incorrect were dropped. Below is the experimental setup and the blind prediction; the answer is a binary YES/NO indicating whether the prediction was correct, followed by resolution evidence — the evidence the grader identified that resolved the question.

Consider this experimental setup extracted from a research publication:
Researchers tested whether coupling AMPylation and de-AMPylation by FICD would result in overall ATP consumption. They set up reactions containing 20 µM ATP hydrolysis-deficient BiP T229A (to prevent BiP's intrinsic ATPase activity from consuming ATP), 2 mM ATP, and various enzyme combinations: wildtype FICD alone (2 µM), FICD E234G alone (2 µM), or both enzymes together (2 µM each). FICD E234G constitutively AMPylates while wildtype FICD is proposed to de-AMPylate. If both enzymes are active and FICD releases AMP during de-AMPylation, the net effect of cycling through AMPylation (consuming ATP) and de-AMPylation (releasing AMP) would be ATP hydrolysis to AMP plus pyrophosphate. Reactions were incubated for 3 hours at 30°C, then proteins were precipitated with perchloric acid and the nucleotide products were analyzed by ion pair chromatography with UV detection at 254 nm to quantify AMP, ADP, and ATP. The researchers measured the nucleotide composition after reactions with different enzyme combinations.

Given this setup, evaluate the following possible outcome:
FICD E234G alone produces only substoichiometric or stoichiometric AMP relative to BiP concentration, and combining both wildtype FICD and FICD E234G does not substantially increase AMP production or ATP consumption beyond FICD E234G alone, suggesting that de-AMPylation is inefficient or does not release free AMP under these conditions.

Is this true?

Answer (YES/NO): NO